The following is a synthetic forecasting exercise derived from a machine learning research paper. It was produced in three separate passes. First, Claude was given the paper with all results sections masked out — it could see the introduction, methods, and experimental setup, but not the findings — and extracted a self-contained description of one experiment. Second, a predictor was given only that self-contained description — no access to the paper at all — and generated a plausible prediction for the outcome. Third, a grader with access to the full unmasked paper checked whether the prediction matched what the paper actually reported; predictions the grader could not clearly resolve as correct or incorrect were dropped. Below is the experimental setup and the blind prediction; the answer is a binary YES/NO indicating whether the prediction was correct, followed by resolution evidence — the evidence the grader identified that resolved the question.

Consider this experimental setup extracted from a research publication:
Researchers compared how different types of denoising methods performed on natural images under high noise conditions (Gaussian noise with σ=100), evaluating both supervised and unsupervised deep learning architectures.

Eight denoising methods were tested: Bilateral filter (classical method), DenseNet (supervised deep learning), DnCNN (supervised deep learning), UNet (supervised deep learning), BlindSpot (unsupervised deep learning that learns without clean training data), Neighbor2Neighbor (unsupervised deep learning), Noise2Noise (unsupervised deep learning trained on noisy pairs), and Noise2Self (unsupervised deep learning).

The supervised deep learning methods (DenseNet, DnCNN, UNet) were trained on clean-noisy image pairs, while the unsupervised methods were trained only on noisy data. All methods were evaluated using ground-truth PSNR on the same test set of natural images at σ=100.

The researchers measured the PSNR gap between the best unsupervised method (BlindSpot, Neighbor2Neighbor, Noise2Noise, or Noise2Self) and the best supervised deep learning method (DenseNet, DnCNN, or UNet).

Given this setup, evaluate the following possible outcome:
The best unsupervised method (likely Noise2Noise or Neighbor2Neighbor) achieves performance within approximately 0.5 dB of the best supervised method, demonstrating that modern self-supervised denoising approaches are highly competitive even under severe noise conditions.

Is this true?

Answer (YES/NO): YES